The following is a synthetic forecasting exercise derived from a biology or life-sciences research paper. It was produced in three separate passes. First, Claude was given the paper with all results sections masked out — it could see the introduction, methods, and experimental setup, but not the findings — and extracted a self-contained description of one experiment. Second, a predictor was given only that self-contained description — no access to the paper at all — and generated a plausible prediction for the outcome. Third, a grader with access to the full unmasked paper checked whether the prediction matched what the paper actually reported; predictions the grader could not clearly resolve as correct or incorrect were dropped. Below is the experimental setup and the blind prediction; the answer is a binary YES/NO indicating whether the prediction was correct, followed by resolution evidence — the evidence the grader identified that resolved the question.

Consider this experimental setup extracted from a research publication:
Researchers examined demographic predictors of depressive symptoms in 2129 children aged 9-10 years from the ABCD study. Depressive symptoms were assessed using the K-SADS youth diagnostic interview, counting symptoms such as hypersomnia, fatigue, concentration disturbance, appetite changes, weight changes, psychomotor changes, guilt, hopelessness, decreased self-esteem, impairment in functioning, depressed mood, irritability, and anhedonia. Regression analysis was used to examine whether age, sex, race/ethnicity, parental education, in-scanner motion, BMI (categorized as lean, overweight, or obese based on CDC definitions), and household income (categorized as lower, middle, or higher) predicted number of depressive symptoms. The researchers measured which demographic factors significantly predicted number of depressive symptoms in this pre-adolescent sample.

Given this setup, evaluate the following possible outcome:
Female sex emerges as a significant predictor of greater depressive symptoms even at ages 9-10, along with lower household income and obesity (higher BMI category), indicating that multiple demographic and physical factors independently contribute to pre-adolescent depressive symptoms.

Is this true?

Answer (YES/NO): NO